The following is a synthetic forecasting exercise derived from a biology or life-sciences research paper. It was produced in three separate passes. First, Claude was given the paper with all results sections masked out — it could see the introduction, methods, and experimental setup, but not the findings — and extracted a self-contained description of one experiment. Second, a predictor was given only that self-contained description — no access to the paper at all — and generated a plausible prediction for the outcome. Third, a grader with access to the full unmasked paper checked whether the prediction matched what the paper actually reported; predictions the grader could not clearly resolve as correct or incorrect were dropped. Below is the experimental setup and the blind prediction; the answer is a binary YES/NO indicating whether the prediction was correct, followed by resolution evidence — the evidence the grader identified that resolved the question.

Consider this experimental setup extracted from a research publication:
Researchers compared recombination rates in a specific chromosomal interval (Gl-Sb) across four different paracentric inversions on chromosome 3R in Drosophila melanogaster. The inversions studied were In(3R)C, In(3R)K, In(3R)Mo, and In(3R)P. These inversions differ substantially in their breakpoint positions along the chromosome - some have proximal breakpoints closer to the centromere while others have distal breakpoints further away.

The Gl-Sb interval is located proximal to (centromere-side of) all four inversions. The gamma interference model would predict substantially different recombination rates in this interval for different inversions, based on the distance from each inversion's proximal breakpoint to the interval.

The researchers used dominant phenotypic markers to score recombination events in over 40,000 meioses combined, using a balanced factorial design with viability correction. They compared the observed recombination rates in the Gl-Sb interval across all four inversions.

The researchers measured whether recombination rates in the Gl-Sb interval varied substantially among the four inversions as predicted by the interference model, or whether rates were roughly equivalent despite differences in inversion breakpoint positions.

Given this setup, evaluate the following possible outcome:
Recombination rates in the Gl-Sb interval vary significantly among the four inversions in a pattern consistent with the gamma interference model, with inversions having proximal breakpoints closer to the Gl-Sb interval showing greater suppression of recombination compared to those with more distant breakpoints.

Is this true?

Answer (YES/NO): NO